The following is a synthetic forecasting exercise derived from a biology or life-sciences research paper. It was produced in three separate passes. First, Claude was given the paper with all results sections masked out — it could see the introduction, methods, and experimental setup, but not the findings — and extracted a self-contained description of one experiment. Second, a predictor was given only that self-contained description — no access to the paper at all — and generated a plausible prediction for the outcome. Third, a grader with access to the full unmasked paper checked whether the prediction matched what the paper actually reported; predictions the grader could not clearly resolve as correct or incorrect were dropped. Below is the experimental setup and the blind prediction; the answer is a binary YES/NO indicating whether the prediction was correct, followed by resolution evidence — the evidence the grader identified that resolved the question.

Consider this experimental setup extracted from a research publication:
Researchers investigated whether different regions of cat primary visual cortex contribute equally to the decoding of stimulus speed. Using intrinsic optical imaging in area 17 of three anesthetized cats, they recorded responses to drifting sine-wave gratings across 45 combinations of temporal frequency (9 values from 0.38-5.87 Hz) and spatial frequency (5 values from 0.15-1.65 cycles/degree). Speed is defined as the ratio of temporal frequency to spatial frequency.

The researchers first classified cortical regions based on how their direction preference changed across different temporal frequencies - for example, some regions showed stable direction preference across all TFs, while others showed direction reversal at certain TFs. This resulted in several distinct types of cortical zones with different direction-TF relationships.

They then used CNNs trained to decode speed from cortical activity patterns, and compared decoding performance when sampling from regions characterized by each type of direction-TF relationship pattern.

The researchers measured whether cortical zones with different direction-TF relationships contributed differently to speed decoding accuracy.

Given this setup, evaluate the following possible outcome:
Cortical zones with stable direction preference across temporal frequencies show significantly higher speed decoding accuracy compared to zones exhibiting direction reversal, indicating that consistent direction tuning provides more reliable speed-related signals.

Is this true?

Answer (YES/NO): NO